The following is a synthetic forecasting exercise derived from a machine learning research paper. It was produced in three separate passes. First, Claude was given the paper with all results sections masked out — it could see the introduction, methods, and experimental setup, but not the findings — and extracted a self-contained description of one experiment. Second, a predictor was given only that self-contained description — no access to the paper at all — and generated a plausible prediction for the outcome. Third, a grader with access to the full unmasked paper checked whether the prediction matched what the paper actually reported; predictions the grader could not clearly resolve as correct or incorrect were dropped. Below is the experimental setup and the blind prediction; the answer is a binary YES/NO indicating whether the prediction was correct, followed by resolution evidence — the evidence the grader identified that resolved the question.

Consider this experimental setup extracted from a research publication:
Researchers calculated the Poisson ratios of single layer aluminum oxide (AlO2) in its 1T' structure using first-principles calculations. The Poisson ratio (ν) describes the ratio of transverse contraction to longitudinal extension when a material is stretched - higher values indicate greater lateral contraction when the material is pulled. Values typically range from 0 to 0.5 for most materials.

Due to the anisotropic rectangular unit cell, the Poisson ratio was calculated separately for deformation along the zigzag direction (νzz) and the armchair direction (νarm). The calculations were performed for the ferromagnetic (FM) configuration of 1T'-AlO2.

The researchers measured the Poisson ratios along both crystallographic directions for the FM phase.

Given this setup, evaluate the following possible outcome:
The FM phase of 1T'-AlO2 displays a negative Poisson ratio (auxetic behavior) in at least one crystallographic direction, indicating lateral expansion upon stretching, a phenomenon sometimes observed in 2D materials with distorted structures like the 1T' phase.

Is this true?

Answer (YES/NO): NO